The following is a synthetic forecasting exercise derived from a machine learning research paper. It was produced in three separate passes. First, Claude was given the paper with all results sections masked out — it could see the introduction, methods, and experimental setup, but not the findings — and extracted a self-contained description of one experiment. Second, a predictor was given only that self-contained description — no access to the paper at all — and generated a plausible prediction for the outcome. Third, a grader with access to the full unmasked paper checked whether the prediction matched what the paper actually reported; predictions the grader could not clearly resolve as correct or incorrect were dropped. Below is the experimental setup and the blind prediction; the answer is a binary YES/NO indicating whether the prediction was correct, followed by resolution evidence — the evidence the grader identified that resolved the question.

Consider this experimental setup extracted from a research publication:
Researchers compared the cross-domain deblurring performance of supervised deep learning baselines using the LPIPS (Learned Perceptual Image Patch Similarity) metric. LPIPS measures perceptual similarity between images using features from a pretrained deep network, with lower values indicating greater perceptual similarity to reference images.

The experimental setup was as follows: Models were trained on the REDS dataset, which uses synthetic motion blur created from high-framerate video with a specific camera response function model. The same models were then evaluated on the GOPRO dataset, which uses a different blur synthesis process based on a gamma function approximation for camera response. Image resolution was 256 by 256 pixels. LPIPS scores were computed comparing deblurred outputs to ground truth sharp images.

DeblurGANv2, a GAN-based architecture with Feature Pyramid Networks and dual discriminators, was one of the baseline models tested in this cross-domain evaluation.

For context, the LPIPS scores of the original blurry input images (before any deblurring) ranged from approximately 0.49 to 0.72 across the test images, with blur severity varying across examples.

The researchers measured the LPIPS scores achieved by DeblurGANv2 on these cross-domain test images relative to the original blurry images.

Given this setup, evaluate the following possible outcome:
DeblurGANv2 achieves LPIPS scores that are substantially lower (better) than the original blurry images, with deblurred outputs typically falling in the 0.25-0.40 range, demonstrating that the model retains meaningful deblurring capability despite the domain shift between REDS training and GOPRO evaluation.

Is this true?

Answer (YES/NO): NO